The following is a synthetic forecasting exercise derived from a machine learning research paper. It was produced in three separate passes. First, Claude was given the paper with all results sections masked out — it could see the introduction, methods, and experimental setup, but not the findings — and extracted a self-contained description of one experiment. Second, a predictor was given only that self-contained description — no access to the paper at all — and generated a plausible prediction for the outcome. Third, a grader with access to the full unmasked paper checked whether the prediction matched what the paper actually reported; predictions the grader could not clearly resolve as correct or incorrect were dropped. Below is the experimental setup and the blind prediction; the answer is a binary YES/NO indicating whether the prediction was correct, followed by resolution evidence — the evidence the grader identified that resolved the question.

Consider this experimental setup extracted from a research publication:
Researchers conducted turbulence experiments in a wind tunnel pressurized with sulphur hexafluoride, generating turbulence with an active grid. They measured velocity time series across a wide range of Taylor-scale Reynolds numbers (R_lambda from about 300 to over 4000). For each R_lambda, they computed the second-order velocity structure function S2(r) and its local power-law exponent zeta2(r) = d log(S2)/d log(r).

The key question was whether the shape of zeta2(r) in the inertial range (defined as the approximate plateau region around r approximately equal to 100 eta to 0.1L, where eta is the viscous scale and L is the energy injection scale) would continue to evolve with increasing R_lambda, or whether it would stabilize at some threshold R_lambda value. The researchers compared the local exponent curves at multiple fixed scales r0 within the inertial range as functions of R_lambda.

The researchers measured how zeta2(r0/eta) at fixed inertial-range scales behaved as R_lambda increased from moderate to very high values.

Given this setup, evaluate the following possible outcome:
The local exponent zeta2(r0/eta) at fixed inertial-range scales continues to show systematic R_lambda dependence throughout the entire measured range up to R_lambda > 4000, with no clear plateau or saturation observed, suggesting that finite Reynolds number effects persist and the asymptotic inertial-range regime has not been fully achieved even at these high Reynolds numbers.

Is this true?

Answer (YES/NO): NO